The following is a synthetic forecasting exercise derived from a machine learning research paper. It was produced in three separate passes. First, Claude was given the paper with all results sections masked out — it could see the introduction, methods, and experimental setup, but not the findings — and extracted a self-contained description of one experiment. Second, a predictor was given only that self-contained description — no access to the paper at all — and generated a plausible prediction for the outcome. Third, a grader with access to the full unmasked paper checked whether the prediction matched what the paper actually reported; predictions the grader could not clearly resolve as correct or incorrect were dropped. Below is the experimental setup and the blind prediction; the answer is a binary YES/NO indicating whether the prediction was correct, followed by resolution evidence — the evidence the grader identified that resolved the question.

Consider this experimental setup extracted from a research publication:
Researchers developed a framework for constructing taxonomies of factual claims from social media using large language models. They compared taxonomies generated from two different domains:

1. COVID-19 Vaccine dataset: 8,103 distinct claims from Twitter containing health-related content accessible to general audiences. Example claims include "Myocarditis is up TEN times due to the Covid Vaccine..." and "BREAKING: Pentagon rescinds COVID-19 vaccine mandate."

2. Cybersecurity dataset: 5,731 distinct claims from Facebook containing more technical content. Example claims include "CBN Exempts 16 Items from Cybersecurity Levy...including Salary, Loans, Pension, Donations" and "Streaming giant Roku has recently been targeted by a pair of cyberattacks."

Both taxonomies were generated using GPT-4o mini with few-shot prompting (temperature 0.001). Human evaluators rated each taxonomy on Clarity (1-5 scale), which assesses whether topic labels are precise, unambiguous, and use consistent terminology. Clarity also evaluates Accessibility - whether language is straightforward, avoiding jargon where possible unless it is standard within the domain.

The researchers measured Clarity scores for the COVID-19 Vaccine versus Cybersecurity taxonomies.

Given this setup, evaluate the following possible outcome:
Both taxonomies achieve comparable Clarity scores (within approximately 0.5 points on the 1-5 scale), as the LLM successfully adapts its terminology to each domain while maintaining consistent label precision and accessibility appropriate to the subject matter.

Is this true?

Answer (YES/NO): YES